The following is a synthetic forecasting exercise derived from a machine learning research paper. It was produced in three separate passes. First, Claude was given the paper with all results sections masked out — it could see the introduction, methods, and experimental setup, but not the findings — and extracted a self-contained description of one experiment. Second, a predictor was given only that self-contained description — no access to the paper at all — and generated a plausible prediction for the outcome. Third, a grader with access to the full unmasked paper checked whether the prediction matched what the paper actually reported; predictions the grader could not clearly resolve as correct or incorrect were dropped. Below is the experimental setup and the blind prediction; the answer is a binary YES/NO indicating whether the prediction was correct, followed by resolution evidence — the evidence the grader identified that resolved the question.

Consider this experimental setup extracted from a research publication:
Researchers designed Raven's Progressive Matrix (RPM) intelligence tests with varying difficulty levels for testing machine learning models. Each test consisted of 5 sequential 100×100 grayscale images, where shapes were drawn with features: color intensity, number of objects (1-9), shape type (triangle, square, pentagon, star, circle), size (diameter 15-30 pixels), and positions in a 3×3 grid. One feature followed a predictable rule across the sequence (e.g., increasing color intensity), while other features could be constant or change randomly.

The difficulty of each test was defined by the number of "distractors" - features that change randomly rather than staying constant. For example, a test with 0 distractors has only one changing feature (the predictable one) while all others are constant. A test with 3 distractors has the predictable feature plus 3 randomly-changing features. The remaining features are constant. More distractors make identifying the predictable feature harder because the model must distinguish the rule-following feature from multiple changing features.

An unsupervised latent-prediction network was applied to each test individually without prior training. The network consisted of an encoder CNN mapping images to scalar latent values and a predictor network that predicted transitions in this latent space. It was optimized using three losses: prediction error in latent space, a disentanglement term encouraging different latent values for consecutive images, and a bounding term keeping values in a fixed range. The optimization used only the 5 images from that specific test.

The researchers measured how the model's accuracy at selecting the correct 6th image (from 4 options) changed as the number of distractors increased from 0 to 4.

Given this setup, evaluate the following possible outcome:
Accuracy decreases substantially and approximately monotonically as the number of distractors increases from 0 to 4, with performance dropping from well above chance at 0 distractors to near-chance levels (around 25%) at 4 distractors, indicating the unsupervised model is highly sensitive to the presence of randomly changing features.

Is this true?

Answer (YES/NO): NO